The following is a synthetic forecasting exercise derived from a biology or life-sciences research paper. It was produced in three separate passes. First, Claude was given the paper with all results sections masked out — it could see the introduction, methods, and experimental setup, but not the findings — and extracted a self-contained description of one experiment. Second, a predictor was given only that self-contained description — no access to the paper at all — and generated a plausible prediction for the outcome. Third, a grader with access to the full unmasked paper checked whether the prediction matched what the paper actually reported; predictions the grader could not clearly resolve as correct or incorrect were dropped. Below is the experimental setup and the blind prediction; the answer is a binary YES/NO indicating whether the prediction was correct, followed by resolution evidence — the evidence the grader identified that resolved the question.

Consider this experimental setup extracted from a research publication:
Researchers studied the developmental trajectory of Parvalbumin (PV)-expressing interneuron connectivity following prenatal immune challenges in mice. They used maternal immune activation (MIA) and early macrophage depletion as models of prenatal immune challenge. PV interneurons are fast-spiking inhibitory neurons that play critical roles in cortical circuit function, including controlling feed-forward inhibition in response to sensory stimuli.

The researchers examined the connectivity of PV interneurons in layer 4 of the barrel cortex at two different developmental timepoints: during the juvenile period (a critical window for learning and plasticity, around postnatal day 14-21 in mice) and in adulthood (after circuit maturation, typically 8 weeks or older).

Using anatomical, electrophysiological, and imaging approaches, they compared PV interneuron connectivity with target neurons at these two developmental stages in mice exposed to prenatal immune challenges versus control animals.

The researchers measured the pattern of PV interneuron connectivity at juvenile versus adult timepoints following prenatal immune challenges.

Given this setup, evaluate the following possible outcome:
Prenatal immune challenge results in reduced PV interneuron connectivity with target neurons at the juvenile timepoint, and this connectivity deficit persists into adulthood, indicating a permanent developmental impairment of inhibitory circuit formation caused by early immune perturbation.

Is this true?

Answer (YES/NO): NO